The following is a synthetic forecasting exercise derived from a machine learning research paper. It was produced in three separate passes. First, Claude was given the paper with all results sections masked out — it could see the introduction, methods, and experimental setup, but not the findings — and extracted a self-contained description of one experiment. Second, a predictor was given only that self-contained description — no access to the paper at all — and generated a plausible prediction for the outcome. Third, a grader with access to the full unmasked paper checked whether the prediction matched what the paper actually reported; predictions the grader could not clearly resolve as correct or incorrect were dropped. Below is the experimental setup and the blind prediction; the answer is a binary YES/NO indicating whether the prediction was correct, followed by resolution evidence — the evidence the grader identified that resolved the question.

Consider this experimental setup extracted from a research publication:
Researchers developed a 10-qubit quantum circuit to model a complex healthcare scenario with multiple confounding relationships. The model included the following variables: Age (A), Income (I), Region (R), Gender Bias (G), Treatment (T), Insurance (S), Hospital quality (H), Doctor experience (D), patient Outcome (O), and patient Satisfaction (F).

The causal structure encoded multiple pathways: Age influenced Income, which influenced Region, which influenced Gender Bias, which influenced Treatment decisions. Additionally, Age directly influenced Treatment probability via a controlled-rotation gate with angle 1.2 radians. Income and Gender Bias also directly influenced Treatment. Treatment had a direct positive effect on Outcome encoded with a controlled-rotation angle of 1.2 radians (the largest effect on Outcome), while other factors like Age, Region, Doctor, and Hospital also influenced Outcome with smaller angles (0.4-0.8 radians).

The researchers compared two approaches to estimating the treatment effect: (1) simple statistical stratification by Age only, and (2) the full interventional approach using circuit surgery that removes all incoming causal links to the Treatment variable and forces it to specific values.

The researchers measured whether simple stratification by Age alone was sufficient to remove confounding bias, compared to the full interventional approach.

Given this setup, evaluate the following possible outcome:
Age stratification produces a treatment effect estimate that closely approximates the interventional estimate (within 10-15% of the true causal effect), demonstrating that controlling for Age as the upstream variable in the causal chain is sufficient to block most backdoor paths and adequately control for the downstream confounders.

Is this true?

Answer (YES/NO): YES